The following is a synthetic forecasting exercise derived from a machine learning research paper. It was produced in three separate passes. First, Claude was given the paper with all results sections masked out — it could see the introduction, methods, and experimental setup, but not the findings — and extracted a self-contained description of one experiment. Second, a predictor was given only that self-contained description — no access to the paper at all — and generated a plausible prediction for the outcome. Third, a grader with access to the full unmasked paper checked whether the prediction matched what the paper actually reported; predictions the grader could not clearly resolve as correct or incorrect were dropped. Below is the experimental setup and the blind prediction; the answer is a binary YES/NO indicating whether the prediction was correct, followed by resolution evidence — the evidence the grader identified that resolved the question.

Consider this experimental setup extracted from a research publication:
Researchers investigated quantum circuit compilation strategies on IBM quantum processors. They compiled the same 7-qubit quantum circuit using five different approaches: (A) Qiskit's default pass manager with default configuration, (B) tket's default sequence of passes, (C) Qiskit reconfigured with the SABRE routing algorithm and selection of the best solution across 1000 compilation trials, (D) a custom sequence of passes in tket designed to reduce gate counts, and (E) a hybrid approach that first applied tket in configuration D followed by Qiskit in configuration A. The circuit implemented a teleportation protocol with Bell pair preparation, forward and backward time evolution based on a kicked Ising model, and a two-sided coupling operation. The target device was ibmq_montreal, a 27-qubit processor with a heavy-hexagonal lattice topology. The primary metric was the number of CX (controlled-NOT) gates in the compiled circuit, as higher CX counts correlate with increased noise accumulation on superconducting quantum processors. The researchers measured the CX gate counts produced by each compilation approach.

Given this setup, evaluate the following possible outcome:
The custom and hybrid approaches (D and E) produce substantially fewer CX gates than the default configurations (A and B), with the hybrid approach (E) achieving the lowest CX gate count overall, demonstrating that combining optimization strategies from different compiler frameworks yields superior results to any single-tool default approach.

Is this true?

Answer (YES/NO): YES